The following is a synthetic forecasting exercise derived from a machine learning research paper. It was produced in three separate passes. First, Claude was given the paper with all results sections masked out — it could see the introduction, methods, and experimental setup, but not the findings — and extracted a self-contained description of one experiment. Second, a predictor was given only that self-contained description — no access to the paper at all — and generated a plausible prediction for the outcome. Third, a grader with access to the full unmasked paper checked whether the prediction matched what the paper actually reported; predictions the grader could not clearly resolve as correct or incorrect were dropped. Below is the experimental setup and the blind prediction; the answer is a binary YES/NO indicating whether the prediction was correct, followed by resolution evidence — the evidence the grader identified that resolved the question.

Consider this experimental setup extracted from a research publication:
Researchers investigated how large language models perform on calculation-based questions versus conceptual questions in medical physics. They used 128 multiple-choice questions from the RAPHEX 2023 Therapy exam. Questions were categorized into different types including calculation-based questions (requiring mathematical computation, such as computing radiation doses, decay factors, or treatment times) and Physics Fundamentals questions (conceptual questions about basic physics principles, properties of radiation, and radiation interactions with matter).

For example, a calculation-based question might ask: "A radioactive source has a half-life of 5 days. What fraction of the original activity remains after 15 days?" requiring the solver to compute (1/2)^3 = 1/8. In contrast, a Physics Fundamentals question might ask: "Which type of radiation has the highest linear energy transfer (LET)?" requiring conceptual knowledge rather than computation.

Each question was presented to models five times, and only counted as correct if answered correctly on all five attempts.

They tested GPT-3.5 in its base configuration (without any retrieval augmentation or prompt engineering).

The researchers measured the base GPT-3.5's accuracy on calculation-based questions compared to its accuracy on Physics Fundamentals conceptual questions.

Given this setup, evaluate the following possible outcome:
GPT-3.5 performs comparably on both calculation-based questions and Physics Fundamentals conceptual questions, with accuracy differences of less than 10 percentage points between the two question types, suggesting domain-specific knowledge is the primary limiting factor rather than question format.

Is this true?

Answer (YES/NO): NO